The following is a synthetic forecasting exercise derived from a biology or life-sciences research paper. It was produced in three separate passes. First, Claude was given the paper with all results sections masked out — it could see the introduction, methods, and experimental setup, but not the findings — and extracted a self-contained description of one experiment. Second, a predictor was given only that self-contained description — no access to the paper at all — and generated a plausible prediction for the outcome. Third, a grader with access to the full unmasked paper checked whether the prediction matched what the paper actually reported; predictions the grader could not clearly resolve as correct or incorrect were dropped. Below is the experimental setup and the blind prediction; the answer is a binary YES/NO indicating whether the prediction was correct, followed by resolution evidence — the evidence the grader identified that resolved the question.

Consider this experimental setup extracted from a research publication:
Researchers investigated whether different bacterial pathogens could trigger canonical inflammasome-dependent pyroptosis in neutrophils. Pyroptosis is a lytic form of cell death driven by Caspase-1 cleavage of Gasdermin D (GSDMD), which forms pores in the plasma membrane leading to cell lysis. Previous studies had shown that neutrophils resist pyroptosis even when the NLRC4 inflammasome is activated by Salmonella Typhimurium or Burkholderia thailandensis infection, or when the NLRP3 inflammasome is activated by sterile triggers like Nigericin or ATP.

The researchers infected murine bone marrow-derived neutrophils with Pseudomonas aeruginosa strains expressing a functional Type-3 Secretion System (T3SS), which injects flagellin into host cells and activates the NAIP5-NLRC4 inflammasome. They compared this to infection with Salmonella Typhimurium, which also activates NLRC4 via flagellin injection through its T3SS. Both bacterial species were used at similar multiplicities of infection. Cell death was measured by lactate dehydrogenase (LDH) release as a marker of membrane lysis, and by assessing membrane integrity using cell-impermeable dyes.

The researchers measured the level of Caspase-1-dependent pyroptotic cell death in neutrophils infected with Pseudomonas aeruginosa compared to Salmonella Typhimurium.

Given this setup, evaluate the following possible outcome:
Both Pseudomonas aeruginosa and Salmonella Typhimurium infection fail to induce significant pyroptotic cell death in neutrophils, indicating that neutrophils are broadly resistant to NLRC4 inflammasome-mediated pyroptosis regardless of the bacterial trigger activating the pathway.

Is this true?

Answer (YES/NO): NO